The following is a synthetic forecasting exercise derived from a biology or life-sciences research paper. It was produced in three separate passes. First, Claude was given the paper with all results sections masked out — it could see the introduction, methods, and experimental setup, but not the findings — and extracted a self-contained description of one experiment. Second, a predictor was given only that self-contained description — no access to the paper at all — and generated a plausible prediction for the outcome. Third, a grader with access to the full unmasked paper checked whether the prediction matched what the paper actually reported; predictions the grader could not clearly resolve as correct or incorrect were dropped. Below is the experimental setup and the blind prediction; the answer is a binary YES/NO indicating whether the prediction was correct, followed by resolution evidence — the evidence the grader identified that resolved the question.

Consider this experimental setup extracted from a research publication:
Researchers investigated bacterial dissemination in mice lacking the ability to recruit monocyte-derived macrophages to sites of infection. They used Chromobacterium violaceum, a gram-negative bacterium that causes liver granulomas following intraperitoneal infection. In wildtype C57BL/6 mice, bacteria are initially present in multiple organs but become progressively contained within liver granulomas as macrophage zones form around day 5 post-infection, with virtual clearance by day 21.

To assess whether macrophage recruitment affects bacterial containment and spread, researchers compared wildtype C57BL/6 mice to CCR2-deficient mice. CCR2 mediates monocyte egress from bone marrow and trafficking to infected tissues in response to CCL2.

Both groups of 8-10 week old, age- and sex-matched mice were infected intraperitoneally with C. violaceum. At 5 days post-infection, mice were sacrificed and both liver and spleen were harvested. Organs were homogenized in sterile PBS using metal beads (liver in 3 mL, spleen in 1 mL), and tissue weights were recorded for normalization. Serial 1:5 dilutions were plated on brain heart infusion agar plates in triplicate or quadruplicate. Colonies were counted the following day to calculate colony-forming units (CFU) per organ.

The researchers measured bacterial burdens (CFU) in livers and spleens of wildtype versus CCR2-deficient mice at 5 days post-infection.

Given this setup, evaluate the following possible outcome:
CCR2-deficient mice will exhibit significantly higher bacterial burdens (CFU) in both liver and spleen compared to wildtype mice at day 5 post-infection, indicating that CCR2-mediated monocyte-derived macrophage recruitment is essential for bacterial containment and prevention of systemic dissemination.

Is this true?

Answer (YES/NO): YES